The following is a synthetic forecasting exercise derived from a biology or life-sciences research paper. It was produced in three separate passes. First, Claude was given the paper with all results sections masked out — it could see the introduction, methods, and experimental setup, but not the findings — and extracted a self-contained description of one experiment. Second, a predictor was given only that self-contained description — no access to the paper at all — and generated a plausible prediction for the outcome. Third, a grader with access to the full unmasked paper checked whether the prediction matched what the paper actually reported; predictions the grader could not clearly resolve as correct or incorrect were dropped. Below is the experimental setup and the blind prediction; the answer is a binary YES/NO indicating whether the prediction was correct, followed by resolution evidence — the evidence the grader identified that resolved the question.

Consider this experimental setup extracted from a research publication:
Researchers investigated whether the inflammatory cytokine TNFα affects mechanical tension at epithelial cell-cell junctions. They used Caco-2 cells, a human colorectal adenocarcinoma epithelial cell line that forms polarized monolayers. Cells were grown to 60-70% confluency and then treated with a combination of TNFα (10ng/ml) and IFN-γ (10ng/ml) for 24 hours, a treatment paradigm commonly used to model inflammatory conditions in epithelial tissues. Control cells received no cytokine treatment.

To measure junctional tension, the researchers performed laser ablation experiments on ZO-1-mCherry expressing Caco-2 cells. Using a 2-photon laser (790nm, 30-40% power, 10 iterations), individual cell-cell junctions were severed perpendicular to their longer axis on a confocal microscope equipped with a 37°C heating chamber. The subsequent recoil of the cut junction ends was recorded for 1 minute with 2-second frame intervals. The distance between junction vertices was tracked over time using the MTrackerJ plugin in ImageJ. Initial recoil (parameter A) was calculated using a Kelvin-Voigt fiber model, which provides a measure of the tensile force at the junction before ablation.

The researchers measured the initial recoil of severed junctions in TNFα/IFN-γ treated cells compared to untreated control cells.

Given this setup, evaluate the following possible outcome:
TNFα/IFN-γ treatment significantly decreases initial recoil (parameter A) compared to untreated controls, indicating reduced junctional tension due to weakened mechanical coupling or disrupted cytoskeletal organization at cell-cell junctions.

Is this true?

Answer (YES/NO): NO